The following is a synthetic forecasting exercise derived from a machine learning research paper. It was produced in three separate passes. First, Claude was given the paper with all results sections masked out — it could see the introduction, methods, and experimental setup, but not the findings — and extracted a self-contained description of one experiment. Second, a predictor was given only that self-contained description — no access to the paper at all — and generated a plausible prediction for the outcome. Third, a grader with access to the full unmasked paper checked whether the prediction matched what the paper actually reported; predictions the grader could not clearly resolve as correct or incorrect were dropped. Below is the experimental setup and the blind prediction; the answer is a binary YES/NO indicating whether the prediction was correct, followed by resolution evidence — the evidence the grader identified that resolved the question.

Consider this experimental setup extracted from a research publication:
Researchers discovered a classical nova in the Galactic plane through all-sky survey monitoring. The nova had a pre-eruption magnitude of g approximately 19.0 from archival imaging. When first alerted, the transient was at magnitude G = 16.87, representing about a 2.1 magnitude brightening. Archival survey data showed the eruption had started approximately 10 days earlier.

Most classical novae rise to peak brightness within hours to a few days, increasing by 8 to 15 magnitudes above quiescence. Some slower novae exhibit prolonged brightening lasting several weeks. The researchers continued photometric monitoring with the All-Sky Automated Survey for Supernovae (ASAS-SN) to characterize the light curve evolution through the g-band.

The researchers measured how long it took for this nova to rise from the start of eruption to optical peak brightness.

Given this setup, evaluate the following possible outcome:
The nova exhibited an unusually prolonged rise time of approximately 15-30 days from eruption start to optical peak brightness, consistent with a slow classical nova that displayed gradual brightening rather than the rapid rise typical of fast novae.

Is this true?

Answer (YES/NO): NO